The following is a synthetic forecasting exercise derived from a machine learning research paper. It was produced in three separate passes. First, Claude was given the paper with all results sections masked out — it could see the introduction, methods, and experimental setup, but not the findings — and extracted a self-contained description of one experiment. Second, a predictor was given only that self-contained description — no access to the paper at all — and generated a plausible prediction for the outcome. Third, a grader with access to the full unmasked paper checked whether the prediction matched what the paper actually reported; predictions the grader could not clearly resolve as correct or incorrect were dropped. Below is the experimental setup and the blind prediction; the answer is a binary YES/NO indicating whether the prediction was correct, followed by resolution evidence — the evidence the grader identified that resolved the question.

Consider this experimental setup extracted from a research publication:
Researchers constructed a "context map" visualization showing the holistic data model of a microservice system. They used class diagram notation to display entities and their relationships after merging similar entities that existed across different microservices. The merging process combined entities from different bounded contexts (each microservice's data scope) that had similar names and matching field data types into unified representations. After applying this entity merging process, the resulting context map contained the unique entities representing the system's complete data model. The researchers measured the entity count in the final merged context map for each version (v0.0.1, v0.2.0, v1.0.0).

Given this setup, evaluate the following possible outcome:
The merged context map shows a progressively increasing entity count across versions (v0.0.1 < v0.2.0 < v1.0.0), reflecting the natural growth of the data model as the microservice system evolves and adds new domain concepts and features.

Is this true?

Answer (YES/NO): YES